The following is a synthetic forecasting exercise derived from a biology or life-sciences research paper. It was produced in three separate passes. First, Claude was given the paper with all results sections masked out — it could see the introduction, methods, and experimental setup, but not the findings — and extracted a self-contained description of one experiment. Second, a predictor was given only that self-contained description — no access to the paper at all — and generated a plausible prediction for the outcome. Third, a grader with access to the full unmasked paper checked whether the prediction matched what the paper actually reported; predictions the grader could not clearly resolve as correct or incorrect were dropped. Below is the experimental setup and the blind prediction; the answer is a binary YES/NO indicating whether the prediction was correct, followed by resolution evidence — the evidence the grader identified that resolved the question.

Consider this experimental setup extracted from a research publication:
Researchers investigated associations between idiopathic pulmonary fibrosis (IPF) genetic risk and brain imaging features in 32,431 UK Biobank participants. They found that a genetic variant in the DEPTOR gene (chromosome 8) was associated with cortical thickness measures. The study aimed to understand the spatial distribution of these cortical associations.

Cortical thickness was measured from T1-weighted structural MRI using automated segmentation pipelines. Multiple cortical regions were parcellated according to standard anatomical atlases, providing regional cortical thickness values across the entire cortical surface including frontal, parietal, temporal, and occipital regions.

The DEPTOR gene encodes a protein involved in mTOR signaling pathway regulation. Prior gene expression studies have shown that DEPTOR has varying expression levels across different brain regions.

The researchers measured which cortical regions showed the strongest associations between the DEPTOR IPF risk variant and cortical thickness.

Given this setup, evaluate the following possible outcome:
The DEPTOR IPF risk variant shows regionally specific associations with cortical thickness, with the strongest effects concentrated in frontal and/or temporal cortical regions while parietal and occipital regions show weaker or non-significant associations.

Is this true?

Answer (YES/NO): NO